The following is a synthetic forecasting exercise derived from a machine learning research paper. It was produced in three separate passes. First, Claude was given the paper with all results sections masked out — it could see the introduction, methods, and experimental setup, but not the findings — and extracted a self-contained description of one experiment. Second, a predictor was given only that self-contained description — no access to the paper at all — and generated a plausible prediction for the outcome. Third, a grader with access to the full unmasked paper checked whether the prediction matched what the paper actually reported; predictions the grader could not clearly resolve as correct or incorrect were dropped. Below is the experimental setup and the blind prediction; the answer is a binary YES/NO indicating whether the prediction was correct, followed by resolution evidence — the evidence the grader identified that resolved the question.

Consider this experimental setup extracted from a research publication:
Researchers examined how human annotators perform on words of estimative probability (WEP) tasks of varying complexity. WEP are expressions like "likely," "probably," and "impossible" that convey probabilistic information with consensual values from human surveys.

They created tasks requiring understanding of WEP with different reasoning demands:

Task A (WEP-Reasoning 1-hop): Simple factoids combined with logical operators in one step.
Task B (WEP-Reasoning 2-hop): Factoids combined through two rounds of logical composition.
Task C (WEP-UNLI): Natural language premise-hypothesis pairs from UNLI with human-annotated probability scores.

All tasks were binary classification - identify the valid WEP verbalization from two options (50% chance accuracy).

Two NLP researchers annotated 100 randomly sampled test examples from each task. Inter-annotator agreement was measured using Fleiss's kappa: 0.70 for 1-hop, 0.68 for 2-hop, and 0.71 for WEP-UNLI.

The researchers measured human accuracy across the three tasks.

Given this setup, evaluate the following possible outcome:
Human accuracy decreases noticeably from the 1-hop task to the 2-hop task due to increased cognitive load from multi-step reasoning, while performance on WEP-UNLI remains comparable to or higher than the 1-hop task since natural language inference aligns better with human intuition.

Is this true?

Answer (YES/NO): NO